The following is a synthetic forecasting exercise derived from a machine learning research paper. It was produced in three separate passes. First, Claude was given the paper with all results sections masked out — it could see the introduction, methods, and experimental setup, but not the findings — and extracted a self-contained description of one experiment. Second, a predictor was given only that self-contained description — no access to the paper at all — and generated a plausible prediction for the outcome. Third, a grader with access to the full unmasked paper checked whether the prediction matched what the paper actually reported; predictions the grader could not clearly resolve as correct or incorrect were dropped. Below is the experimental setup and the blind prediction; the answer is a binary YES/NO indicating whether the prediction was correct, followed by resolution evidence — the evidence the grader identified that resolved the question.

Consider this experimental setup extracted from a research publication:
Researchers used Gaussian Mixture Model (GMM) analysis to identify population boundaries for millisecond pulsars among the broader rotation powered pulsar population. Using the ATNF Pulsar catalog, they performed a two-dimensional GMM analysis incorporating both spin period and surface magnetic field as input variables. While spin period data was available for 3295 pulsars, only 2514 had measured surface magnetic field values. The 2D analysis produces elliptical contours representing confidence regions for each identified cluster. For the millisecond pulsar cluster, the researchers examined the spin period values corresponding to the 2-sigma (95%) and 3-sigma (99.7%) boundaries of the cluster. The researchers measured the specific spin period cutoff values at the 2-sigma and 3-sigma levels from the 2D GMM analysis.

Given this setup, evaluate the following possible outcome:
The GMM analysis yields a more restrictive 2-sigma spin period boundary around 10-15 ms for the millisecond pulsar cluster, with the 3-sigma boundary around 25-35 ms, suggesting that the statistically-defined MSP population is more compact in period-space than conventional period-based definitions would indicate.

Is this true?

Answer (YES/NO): NO